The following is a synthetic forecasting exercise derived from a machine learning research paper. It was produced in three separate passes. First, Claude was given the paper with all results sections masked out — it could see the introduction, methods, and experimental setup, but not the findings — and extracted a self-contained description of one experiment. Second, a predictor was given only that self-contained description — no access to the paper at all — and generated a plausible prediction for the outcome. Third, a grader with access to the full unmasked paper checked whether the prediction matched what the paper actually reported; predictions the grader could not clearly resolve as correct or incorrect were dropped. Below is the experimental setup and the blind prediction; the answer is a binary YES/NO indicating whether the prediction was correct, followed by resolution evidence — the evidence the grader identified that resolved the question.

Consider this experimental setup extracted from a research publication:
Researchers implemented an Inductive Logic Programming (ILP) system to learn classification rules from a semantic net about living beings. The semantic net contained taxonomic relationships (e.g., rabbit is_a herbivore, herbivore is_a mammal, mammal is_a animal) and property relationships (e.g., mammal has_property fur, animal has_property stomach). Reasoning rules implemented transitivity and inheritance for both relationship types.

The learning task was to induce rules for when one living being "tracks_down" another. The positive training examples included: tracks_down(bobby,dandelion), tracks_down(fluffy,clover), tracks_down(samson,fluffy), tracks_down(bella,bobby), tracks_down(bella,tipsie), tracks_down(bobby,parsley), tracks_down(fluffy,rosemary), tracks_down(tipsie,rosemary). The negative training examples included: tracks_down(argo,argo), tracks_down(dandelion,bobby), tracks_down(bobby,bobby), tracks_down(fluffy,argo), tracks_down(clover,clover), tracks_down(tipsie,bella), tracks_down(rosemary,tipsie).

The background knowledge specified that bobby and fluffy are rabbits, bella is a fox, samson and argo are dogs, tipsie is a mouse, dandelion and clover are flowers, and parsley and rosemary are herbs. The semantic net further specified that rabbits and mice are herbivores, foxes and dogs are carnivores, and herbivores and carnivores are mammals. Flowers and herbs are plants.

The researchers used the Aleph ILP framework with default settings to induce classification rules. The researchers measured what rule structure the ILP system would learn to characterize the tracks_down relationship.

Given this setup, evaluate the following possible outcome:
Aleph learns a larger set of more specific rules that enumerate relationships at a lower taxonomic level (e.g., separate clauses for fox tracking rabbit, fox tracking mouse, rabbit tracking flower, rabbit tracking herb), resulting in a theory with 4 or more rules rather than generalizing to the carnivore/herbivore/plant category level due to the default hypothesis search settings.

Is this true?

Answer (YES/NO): NO